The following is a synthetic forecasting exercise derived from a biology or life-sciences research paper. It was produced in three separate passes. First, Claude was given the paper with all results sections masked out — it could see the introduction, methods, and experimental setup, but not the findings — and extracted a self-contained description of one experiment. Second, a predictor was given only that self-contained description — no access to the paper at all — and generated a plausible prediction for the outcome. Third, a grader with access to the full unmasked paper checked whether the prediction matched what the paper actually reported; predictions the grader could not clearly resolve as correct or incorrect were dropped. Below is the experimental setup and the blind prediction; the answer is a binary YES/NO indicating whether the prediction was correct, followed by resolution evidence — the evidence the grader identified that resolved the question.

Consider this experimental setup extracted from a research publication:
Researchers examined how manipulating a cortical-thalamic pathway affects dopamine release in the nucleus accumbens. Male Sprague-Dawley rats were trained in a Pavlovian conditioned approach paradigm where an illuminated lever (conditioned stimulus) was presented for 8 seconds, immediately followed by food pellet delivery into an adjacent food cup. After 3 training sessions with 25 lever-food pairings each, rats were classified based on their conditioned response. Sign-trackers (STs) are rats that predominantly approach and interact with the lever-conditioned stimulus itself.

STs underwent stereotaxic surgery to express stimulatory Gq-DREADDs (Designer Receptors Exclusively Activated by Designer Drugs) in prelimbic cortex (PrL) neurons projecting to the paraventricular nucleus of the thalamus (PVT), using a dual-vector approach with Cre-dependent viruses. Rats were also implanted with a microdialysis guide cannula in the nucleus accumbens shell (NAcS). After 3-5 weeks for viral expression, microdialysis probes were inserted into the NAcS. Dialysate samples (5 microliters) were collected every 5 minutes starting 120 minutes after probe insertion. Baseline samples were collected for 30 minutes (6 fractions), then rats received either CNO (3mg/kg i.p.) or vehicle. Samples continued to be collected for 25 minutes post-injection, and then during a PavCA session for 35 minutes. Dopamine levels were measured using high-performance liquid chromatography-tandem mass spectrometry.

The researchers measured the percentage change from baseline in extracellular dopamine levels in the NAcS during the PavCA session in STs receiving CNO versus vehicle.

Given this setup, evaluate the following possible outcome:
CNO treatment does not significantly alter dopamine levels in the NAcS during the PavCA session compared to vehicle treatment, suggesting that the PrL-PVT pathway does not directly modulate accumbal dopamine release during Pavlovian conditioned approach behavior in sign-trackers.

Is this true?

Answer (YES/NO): NO